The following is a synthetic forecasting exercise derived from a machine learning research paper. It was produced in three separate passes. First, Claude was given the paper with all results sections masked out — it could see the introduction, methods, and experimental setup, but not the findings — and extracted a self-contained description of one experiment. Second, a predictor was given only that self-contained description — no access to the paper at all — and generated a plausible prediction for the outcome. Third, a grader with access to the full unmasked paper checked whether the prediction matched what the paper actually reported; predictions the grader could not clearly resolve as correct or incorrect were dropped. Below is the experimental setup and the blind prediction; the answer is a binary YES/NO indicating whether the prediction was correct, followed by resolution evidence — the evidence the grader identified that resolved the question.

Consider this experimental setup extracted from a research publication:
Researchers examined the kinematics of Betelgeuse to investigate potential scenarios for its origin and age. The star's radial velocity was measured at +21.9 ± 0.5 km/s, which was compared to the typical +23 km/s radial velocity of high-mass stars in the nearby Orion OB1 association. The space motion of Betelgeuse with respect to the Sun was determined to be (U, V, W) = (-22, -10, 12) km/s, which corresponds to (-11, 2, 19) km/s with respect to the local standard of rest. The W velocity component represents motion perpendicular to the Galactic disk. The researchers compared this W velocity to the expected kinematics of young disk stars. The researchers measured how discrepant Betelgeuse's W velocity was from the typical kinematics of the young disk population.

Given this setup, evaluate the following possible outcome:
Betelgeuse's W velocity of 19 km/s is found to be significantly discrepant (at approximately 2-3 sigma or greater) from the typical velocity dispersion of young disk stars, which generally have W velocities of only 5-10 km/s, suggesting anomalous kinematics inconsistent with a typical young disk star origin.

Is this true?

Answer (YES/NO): YES